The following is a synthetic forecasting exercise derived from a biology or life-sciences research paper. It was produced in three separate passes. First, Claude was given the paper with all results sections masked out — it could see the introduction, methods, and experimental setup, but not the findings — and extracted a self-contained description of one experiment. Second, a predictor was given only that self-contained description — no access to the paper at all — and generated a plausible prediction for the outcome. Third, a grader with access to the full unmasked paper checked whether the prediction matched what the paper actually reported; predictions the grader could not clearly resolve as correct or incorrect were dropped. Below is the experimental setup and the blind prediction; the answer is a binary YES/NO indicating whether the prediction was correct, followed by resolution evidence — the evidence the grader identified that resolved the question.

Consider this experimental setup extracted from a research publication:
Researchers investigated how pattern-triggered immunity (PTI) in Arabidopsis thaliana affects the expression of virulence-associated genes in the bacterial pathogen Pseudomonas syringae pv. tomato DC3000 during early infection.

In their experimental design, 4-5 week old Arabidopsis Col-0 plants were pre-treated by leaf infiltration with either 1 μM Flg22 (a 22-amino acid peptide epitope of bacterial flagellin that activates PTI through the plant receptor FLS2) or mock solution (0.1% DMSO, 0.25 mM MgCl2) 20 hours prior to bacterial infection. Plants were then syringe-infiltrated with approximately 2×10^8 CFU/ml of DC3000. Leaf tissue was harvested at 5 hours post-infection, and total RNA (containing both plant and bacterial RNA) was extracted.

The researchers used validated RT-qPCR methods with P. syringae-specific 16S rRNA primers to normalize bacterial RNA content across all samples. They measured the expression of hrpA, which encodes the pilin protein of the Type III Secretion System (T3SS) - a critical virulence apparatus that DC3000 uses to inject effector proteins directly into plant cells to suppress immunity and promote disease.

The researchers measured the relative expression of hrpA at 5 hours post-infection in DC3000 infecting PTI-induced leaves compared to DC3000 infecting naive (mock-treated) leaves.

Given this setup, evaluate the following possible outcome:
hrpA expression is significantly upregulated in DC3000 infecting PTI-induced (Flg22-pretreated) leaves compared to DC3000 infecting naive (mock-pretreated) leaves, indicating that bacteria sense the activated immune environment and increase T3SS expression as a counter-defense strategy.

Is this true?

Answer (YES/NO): NO